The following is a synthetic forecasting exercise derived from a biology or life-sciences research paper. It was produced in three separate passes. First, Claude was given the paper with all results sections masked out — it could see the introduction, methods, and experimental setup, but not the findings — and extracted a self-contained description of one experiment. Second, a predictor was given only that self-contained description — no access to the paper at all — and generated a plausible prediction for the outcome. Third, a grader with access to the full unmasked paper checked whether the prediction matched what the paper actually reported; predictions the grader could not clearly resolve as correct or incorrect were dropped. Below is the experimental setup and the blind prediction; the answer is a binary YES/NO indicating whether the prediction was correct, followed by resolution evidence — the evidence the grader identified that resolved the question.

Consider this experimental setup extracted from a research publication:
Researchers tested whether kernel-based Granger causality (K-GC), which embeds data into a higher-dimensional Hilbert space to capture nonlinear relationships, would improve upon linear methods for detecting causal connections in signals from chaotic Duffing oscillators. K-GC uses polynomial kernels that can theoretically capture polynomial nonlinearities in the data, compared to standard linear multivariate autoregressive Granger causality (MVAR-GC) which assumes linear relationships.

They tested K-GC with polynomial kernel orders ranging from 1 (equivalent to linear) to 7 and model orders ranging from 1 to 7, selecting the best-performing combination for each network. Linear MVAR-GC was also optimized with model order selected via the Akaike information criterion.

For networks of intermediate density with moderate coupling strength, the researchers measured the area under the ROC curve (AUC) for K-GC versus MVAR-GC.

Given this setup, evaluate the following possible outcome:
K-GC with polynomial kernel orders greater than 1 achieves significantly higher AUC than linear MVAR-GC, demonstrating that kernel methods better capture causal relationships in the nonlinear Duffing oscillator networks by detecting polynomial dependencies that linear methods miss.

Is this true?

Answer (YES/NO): YES